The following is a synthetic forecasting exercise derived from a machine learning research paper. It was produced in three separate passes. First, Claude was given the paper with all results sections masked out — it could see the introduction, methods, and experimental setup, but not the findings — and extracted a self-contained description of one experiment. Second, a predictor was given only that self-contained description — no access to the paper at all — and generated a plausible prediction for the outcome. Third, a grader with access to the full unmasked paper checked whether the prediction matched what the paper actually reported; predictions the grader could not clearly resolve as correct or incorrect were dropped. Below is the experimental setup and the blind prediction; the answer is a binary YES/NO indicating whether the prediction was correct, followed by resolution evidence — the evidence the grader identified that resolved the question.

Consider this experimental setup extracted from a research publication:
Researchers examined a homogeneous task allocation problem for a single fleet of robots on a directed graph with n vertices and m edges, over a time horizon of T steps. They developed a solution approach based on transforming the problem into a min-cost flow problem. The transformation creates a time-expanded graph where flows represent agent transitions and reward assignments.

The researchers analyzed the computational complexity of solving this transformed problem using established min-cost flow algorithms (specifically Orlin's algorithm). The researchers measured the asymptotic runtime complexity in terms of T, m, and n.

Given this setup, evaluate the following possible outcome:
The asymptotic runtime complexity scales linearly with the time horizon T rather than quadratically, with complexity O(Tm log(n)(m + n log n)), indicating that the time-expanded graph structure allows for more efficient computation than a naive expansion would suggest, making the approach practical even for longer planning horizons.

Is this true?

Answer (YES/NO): NO